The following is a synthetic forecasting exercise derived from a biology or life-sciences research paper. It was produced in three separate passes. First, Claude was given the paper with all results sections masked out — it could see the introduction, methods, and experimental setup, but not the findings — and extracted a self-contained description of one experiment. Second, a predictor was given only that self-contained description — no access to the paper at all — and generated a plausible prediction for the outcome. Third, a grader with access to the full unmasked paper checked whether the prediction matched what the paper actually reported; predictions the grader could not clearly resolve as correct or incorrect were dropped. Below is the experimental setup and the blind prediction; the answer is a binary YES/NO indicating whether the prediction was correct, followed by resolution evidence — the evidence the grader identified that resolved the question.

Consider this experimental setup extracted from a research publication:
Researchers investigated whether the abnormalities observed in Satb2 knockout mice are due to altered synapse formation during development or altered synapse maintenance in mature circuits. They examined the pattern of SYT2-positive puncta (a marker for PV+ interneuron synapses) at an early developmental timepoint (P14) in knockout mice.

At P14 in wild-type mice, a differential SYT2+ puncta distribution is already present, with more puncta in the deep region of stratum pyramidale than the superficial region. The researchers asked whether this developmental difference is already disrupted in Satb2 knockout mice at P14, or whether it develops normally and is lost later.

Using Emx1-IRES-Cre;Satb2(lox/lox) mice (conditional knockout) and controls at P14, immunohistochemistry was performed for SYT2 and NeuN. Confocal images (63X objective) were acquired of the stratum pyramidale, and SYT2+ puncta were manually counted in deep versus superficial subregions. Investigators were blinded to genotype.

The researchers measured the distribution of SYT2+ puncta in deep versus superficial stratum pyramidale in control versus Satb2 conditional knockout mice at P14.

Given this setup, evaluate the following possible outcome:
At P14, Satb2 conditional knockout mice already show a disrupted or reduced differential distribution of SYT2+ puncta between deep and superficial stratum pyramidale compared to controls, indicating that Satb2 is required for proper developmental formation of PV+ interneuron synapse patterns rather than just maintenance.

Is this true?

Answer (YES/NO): YES